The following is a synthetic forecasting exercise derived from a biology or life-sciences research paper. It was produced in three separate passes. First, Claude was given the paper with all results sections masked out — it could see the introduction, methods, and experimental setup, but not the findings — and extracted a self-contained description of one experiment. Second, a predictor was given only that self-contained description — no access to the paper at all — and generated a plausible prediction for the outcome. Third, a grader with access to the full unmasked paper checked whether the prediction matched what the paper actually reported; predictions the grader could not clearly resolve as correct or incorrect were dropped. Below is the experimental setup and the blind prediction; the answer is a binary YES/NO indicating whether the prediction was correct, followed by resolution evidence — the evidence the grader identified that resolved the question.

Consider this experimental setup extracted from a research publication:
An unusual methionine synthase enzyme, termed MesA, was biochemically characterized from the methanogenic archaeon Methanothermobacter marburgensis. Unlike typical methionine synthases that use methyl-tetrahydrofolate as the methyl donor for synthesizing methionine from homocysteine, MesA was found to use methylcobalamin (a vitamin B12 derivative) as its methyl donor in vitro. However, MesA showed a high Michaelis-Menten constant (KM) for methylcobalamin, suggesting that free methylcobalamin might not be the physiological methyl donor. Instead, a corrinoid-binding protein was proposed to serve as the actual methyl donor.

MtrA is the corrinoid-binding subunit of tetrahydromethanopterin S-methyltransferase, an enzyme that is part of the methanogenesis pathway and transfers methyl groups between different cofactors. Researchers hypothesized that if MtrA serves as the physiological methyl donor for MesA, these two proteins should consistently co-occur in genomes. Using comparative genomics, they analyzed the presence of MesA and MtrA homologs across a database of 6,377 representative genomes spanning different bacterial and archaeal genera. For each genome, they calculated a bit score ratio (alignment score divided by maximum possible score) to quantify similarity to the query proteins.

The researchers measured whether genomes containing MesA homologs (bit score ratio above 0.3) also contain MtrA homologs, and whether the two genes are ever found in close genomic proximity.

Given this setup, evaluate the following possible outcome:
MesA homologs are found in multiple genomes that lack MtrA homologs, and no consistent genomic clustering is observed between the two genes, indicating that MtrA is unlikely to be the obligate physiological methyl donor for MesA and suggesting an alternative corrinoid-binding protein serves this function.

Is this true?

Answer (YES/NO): NO